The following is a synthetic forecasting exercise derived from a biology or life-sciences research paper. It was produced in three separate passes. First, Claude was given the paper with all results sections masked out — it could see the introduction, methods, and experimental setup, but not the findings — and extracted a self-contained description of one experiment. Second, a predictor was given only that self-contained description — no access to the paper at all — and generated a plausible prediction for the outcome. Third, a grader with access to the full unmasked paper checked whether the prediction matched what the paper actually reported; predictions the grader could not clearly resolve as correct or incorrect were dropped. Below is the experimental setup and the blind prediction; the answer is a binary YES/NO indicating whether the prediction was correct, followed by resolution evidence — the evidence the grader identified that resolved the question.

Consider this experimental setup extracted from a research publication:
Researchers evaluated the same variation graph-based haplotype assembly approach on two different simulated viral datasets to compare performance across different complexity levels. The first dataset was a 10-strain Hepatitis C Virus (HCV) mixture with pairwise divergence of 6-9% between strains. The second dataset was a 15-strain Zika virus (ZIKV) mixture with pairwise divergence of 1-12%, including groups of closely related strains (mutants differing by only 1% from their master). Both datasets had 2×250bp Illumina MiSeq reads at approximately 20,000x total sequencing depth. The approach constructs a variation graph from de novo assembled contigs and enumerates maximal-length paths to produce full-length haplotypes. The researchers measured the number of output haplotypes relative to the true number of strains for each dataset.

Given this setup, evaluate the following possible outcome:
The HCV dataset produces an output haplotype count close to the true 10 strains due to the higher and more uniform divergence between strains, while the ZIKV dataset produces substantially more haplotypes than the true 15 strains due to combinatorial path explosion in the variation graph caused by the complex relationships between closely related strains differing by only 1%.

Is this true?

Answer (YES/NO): NO